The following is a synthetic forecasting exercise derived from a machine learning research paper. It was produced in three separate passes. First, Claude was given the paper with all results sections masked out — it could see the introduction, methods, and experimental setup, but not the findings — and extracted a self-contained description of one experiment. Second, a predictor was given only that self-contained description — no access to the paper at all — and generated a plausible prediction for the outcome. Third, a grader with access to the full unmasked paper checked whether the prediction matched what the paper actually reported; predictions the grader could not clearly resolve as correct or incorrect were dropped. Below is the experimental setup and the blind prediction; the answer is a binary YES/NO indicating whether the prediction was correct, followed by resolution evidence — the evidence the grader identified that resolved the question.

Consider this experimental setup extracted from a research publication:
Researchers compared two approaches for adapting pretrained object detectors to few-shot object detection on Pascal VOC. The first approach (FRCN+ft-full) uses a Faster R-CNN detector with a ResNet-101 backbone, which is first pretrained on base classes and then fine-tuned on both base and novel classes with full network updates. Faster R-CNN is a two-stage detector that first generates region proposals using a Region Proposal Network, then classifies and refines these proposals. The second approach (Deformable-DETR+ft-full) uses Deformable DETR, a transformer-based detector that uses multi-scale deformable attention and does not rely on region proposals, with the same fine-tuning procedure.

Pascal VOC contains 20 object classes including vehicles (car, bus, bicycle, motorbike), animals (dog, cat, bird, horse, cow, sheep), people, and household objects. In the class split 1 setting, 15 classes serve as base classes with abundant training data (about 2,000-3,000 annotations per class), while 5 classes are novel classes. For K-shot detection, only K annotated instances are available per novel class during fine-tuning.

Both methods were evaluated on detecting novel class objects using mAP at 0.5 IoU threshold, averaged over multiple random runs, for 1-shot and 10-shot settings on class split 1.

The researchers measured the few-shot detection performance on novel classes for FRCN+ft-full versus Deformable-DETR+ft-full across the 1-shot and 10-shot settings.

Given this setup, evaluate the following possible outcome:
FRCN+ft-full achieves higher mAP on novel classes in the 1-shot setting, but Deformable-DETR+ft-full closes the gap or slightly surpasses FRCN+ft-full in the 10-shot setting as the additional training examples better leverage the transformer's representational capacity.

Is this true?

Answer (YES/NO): NO